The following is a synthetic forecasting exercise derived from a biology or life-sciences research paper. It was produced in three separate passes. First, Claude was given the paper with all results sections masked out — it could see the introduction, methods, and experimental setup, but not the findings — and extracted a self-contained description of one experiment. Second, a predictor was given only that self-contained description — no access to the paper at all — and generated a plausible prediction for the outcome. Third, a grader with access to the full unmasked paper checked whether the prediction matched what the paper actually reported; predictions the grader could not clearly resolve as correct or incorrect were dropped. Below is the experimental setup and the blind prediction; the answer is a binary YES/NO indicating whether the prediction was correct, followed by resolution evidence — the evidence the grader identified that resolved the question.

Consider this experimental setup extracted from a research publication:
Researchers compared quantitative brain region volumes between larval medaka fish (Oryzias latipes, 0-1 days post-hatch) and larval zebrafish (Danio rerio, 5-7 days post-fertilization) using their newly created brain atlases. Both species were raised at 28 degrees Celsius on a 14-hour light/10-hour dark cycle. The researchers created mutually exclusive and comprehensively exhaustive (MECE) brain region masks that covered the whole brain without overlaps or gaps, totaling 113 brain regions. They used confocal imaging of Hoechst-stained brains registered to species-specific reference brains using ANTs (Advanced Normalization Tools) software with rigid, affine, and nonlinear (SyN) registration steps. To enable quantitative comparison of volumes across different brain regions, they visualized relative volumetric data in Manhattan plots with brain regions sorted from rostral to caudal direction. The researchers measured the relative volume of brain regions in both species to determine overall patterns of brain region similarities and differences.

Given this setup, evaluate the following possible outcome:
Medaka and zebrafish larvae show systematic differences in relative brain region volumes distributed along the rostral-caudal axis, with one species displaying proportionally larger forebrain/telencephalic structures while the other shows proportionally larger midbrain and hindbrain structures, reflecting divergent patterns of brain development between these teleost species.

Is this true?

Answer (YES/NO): NO